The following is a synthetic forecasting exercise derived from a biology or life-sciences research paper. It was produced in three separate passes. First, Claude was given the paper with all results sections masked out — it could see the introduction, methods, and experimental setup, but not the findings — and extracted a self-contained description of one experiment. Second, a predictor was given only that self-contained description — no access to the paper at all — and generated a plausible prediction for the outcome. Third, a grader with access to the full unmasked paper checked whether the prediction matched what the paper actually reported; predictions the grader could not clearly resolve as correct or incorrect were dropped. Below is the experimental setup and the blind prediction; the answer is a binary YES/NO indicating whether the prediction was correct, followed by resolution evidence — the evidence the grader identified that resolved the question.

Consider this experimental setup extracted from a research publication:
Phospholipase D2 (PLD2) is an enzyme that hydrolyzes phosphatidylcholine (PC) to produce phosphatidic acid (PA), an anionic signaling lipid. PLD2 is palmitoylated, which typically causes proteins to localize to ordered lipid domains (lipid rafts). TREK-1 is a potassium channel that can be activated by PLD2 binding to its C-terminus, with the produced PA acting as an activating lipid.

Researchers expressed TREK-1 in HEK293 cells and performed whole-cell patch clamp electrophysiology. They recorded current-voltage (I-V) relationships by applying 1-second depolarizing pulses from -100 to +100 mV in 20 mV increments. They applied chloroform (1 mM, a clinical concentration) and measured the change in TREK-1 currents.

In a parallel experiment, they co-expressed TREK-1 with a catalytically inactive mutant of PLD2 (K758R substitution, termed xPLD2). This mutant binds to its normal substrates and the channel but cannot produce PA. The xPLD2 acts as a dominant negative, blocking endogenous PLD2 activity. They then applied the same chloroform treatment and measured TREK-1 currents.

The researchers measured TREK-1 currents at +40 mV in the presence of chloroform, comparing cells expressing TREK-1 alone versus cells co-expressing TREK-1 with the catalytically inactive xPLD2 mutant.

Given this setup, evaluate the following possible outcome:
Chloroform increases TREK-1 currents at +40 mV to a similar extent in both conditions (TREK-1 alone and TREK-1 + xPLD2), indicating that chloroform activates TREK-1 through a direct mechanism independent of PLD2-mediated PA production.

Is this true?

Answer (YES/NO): NO